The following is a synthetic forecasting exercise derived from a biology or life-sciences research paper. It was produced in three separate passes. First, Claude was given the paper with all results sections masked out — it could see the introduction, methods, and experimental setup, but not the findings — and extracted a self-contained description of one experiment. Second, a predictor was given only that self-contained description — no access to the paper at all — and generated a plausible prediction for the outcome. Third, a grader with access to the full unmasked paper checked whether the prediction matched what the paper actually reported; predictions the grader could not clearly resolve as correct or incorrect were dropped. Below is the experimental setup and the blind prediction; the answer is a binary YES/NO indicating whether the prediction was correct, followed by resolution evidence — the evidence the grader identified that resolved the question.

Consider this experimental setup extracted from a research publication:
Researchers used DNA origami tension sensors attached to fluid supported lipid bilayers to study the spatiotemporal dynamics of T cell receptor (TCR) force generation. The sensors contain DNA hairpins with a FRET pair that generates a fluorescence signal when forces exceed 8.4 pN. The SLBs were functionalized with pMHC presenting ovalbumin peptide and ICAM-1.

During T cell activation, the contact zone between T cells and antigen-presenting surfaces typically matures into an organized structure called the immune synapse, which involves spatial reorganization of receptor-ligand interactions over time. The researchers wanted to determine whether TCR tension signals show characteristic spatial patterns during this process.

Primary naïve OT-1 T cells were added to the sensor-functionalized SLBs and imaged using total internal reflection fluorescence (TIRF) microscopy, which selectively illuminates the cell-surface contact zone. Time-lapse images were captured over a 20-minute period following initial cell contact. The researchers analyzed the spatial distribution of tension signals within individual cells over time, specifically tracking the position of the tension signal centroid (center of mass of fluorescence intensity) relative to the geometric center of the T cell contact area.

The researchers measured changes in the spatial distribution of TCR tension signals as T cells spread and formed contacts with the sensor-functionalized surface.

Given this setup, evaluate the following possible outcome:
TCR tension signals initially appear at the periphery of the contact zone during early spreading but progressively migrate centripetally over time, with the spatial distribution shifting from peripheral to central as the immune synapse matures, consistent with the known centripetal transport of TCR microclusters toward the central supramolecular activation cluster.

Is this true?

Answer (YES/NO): YES